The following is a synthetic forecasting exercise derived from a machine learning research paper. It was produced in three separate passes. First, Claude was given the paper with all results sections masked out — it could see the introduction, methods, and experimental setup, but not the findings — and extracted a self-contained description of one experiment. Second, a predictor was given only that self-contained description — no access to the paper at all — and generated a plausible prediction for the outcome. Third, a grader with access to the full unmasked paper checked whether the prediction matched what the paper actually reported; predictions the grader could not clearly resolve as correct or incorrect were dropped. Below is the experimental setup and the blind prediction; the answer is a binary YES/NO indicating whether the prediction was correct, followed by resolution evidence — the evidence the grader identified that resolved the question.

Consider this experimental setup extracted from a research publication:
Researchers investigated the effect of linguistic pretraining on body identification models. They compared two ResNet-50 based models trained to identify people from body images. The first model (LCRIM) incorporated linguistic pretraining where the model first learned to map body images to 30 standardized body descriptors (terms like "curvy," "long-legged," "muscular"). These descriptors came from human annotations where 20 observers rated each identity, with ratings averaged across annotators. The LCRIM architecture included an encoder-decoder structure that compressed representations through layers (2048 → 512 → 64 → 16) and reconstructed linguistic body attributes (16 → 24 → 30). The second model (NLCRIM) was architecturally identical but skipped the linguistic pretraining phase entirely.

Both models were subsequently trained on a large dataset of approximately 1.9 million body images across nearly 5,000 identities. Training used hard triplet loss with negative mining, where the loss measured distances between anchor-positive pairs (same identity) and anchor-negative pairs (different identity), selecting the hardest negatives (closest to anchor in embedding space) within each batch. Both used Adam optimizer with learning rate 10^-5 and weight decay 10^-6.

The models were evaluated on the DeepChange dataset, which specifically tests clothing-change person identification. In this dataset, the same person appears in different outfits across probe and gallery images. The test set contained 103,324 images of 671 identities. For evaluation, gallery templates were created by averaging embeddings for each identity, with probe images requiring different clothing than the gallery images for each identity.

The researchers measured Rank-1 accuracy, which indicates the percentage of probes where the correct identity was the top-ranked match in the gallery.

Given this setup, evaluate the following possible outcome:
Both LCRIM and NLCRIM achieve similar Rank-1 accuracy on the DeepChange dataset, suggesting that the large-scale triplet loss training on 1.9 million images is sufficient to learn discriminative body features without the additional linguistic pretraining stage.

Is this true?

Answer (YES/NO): YES